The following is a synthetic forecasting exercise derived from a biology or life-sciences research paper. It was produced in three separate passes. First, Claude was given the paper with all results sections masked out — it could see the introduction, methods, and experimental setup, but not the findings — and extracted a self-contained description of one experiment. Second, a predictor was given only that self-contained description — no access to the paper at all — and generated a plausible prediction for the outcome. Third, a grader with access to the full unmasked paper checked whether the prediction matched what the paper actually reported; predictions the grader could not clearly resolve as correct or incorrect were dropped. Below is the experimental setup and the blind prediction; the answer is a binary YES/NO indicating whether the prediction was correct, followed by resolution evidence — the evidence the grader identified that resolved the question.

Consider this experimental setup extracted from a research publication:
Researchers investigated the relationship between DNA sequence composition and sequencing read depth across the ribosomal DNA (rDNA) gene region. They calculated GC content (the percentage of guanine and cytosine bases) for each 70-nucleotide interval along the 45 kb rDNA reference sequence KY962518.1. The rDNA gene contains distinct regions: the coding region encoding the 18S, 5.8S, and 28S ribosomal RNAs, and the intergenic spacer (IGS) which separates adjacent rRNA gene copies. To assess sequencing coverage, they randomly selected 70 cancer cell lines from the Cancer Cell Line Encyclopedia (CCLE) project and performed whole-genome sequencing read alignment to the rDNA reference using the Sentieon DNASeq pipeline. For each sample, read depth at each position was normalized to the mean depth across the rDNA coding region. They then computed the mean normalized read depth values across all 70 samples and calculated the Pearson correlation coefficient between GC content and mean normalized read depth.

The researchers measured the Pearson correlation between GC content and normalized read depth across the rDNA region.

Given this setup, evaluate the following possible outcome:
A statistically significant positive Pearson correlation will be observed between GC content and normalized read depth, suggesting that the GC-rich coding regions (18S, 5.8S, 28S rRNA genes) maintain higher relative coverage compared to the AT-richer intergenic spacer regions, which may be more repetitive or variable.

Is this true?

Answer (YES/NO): NO